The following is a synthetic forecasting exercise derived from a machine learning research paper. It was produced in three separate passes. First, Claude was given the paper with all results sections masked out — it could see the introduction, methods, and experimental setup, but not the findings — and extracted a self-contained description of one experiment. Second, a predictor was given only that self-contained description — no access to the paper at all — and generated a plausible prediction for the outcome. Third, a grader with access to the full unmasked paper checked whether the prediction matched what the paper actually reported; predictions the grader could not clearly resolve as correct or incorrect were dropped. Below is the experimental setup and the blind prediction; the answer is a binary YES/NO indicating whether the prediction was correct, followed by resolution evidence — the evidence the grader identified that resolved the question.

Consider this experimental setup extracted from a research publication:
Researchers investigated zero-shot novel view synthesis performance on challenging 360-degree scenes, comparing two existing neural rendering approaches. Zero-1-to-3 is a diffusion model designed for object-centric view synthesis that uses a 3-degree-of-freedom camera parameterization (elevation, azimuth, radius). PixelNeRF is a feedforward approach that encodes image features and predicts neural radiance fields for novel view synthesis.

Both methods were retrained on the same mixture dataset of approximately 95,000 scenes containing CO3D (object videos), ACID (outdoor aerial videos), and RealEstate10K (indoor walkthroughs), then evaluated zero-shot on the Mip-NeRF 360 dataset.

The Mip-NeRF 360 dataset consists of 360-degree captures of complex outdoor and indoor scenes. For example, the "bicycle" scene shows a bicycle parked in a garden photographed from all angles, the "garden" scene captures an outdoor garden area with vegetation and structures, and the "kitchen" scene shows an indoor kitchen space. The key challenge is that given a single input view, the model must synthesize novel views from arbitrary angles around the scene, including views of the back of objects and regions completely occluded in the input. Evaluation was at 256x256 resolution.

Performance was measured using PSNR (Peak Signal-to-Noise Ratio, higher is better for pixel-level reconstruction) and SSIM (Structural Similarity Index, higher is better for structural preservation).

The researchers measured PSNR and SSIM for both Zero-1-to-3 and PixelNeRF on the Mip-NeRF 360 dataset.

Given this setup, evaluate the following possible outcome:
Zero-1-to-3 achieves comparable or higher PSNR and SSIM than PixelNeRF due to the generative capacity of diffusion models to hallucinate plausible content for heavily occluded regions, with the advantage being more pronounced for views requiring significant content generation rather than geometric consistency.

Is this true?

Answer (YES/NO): NO